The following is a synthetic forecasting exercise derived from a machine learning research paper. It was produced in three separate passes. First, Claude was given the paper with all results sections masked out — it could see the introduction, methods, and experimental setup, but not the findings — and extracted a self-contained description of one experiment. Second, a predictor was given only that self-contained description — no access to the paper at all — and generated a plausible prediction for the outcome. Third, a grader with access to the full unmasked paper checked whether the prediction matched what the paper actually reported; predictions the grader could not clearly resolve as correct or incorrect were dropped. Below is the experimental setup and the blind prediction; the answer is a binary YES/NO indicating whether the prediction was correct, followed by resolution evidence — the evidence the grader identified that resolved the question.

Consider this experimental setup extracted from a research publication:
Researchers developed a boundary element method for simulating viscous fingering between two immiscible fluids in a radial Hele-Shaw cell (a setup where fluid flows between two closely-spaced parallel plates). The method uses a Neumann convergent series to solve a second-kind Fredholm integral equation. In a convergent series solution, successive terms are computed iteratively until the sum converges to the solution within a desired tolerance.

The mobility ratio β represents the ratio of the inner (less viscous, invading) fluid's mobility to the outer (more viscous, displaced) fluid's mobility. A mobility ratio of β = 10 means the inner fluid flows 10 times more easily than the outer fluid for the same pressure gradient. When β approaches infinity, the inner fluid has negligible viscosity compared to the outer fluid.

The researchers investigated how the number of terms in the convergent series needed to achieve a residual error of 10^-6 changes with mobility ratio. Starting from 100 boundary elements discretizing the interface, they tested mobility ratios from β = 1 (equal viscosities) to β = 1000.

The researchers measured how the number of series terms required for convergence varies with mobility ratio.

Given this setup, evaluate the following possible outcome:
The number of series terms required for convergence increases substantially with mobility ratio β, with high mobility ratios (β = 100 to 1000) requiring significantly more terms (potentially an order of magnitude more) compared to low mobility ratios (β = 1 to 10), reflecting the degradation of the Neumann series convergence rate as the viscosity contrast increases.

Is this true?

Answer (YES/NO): YES